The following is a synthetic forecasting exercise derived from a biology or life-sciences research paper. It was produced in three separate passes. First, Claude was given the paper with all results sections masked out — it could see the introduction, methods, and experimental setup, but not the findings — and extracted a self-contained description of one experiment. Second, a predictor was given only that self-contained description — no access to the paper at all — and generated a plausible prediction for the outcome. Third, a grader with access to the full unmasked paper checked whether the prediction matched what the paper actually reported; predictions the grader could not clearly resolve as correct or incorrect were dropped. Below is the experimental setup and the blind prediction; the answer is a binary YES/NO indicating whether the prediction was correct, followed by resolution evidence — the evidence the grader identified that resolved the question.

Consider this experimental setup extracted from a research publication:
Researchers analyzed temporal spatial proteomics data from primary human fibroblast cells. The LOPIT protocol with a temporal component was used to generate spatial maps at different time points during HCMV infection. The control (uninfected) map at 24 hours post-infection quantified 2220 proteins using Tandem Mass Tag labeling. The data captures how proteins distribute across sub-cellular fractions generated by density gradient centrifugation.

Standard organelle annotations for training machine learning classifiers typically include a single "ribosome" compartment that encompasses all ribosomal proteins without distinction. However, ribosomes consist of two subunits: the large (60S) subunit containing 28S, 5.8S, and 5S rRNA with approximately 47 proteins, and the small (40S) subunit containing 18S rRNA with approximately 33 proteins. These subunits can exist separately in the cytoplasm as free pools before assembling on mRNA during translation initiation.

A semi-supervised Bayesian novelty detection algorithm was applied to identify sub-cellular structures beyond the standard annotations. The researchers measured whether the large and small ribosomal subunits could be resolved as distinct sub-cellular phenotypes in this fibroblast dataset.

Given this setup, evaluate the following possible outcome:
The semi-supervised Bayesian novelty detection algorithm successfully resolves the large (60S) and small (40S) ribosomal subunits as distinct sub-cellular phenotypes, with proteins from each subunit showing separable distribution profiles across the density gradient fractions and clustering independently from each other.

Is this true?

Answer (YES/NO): YES